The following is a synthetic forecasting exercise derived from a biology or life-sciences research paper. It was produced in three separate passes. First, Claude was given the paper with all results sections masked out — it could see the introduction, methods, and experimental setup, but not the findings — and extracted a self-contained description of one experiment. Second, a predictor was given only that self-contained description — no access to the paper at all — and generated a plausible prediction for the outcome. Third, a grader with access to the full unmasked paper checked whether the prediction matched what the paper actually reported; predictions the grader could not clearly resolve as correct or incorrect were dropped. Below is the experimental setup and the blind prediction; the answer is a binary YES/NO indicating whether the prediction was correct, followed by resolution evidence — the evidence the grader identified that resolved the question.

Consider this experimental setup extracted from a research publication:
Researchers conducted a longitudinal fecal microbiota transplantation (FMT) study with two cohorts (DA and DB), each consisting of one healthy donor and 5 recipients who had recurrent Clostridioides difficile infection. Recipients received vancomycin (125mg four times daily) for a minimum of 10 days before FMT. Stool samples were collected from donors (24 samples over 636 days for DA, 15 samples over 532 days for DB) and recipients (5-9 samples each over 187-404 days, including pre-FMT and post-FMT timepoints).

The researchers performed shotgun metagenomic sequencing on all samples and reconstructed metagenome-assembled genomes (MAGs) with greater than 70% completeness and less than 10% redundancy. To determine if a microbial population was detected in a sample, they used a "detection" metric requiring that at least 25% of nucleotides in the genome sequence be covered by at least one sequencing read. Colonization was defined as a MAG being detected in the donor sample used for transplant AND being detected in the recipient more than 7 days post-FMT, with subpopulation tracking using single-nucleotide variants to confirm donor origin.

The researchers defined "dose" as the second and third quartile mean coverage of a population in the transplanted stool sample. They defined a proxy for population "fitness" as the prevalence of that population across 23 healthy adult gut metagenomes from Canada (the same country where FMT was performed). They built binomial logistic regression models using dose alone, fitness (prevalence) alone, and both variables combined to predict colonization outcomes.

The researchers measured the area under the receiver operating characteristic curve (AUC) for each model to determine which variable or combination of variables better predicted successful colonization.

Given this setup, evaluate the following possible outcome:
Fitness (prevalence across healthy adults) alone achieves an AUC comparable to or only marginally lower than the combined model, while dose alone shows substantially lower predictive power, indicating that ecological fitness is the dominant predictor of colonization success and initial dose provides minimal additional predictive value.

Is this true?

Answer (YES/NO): NO